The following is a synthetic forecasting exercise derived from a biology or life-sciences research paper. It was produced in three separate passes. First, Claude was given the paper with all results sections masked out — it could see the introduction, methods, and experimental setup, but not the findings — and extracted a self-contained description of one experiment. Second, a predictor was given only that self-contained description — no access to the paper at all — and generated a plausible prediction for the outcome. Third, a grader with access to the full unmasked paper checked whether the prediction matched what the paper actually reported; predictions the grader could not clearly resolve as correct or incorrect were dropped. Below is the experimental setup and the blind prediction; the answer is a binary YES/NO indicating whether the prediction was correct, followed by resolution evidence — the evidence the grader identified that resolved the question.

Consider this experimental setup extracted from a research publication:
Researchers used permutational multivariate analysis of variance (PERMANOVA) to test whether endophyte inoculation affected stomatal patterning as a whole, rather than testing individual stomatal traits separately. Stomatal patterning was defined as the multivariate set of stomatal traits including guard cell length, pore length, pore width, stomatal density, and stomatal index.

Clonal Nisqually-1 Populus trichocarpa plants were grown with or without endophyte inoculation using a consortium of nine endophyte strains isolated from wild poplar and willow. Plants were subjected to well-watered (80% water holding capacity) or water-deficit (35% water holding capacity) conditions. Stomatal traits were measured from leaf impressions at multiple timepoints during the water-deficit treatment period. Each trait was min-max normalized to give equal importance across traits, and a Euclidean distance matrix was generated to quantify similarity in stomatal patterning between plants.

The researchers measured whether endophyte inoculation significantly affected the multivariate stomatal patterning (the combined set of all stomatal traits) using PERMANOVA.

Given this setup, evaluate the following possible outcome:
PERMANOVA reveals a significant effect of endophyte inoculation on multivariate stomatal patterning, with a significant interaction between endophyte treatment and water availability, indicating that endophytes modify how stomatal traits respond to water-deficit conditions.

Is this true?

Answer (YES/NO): NO